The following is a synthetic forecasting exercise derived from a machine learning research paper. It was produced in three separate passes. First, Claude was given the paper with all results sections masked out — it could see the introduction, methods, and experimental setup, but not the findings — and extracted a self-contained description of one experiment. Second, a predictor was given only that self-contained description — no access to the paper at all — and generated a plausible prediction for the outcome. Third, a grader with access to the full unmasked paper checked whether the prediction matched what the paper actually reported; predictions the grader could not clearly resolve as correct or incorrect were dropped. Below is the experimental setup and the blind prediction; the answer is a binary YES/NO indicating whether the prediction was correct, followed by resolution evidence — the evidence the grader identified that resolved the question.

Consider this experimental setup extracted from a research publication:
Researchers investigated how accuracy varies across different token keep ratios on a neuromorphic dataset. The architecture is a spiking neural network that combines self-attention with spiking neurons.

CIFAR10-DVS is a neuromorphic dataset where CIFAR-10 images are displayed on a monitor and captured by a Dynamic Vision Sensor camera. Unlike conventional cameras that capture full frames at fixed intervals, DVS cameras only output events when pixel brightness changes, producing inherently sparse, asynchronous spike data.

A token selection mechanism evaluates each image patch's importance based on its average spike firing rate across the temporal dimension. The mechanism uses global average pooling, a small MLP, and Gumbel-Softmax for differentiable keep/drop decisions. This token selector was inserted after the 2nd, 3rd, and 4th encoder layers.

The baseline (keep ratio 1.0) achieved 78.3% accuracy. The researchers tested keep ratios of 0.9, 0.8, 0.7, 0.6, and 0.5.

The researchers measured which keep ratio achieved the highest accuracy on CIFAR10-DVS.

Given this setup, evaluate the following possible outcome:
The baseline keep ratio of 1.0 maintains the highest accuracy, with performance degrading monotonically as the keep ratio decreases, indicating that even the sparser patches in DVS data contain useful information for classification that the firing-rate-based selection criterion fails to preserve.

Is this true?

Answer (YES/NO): NO